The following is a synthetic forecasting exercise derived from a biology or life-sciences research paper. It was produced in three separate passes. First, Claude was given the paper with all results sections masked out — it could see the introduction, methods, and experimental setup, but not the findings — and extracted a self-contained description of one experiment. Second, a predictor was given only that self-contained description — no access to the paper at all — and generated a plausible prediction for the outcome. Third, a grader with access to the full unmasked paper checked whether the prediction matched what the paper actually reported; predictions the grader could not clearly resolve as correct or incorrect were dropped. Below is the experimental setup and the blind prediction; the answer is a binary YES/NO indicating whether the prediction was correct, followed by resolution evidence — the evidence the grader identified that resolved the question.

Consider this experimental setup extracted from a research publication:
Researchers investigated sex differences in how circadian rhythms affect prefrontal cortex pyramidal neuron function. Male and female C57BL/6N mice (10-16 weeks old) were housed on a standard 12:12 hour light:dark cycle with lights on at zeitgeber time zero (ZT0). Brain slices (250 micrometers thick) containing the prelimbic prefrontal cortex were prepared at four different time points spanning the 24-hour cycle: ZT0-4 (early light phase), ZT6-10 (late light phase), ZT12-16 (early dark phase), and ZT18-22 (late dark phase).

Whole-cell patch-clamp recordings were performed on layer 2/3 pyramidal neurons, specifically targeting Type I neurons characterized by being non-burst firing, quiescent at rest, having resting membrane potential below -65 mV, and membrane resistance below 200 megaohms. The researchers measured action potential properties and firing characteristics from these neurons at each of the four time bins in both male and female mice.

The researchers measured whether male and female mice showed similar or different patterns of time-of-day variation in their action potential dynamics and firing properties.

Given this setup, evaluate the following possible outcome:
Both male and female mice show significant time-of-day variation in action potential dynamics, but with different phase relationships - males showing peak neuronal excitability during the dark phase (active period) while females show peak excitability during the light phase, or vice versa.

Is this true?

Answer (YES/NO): NO